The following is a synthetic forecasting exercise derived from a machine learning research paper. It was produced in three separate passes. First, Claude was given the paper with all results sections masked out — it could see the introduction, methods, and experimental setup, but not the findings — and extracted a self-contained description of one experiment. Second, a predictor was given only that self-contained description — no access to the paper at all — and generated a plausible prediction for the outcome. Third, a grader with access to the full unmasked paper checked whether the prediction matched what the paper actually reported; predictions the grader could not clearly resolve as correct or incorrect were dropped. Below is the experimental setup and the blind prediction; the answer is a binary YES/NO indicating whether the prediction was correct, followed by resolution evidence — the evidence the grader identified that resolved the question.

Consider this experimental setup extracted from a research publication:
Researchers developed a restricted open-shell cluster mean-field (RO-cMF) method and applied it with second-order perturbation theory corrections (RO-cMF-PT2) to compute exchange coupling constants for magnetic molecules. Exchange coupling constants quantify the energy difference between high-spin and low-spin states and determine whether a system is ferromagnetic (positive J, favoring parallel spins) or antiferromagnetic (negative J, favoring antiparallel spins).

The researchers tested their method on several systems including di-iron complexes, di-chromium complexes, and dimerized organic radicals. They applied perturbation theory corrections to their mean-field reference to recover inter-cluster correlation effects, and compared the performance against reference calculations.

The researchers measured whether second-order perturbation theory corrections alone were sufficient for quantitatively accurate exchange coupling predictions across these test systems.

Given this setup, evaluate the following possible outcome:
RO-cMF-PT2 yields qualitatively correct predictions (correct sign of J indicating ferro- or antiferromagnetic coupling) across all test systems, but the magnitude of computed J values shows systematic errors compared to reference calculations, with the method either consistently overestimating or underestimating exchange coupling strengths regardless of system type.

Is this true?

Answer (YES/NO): YES